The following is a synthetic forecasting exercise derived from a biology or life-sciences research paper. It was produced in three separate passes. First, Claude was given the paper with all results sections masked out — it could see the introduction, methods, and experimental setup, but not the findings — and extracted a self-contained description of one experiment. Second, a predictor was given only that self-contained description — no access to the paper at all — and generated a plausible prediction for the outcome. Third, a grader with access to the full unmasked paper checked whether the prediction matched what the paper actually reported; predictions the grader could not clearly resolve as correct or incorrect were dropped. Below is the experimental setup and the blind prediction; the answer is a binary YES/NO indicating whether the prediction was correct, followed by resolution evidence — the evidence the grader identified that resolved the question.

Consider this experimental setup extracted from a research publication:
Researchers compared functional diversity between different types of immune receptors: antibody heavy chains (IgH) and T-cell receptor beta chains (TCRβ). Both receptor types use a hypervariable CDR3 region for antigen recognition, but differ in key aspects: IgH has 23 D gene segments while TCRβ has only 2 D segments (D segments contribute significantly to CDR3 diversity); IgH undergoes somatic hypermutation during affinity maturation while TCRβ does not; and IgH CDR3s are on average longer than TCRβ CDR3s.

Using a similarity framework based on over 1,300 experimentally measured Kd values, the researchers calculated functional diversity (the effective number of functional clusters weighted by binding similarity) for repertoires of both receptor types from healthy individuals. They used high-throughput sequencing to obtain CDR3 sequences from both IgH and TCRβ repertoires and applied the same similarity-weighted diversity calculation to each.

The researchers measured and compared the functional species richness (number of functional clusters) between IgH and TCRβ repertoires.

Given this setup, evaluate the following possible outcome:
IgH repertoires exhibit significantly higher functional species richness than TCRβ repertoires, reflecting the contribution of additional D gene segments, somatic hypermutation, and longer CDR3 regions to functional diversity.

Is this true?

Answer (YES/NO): YES